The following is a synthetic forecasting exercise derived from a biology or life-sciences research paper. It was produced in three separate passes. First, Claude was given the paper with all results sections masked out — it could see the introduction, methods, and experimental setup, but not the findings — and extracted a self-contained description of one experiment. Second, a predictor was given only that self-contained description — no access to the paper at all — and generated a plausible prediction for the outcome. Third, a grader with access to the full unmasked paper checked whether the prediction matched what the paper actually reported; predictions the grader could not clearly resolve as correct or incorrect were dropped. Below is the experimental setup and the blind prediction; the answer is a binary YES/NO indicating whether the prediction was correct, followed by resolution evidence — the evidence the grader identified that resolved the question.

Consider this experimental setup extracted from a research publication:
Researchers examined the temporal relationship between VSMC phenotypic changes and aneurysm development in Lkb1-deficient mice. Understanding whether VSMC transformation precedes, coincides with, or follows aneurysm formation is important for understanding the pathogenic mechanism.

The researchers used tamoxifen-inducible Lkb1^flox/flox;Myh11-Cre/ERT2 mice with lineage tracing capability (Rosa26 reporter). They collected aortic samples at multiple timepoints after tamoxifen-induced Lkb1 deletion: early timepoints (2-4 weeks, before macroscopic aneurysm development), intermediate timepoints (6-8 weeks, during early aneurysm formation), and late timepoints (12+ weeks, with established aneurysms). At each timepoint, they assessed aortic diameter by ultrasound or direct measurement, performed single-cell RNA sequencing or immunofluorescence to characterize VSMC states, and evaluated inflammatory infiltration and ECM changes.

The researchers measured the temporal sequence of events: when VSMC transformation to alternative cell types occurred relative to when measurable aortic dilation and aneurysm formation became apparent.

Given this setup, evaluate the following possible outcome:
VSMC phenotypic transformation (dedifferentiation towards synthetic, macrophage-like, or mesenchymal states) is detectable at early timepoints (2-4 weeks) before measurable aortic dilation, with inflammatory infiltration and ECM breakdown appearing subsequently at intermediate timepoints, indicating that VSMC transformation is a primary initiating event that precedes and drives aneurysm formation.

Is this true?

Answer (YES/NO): NO